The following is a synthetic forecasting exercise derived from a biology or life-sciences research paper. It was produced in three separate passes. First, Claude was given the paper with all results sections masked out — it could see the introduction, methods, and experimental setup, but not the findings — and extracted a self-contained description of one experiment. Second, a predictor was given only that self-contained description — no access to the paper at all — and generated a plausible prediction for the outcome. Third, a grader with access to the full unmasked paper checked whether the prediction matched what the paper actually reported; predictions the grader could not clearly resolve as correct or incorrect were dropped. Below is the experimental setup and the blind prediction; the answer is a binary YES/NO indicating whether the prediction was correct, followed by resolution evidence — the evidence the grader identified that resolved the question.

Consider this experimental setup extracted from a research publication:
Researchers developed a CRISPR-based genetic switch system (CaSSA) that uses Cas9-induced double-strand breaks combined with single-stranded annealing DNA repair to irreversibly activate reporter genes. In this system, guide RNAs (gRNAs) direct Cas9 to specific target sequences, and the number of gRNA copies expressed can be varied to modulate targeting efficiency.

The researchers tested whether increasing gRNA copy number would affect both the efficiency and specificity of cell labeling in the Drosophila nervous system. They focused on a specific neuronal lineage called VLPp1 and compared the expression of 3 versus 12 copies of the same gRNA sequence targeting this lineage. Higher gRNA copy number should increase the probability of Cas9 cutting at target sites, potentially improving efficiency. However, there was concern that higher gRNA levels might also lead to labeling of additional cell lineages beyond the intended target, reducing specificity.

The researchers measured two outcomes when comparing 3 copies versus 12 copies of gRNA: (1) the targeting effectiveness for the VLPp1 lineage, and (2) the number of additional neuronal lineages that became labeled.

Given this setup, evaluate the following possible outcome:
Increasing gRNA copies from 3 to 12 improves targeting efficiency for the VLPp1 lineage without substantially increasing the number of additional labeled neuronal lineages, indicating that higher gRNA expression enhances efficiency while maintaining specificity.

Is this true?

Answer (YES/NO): YES